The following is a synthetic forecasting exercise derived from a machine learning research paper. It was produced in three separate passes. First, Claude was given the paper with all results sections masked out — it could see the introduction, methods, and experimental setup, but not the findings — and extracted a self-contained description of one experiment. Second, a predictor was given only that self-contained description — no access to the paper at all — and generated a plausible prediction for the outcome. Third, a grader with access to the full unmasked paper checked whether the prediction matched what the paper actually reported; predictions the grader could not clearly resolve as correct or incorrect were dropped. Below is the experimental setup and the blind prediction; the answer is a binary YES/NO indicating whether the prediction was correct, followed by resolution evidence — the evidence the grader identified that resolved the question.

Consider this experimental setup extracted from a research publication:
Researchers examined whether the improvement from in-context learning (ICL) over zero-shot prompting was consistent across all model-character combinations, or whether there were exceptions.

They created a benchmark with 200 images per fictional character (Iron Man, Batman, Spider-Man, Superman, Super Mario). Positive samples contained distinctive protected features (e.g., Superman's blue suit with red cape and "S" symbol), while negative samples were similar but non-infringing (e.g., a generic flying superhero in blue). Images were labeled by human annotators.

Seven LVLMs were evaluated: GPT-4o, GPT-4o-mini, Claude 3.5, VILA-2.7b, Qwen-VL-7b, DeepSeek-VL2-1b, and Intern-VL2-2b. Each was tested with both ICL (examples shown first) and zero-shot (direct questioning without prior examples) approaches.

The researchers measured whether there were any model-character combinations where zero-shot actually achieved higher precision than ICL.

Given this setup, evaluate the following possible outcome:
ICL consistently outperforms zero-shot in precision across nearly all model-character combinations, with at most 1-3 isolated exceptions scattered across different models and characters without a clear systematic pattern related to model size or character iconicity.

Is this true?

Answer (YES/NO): NO